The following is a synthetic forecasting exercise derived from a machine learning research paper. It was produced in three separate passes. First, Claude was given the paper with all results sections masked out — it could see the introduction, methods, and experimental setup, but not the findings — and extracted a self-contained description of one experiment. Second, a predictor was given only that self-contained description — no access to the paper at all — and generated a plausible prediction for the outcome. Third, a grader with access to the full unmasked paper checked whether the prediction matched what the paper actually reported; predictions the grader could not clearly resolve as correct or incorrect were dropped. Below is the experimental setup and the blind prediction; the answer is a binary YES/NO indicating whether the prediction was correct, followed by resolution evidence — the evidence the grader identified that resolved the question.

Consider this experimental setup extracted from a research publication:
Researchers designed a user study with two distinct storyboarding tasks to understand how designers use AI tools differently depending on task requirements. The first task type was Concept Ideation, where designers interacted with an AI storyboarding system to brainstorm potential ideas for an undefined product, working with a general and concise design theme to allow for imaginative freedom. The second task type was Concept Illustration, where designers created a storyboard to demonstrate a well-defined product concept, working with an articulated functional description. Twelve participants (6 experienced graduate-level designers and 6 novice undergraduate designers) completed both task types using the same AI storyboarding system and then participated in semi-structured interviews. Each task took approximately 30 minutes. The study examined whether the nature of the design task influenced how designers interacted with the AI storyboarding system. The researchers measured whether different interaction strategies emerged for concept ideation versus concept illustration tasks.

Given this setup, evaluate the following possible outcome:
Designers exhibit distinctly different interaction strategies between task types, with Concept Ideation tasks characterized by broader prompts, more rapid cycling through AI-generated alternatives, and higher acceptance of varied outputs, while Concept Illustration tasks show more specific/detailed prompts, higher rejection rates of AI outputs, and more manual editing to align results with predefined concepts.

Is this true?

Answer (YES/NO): YES